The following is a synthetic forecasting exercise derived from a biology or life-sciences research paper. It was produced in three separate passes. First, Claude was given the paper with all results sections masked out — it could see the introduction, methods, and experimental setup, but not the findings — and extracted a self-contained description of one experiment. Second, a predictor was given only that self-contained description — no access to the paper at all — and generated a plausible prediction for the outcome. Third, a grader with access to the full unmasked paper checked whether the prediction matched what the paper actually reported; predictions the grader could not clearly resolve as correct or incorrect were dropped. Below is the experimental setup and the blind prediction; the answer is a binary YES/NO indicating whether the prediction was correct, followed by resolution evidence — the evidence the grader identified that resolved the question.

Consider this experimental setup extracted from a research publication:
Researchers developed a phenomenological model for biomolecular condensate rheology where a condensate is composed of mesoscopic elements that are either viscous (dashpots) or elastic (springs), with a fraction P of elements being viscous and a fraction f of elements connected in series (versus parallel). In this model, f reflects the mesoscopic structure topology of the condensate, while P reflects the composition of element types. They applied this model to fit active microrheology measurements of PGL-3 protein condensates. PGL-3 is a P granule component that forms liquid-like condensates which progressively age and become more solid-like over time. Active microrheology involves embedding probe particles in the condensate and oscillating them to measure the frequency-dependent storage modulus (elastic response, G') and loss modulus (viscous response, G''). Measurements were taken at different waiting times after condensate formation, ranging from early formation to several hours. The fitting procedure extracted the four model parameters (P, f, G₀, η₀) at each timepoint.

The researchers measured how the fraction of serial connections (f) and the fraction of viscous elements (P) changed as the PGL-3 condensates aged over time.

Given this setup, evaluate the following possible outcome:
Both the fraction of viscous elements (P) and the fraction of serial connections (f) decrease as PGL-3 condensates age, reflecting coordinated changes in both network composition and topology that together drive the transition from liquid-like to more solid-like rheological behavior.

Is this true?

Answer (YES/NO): NO